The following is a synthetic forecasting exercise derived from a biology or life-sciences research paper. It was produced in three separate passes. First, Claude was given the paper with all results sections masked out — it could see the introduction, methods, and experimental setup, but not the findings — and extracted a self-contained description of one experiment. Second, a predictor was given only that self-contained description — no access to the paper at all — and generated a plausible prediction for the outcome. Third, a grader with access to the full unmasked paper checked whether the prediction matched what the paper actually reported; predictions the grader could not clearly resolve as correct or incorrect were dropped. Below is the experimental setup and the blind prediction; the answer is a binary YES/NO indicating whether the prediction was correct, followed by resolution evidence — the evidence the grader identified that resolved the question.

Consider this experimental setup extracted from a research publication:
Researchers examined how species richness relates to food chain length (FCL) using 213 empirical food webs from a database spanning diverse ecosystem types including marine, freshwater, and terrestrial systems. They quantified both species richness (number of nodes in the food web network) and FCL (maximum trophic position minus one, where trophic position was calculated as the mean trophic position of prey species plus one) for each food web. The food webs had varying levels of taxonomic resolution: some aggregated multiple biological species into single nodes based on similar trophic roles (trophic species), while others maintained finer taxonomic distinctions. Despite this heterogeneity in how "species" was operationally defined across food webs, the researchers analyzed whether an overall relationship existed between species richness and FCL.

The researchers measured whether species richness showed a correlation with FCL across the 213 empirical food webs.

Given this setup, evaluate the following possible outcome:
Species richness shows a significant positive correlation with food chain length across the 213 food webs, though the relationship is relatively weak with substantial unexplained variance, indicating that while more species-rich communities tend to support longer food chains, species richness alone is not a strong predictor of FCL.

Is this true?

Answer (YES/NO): NO